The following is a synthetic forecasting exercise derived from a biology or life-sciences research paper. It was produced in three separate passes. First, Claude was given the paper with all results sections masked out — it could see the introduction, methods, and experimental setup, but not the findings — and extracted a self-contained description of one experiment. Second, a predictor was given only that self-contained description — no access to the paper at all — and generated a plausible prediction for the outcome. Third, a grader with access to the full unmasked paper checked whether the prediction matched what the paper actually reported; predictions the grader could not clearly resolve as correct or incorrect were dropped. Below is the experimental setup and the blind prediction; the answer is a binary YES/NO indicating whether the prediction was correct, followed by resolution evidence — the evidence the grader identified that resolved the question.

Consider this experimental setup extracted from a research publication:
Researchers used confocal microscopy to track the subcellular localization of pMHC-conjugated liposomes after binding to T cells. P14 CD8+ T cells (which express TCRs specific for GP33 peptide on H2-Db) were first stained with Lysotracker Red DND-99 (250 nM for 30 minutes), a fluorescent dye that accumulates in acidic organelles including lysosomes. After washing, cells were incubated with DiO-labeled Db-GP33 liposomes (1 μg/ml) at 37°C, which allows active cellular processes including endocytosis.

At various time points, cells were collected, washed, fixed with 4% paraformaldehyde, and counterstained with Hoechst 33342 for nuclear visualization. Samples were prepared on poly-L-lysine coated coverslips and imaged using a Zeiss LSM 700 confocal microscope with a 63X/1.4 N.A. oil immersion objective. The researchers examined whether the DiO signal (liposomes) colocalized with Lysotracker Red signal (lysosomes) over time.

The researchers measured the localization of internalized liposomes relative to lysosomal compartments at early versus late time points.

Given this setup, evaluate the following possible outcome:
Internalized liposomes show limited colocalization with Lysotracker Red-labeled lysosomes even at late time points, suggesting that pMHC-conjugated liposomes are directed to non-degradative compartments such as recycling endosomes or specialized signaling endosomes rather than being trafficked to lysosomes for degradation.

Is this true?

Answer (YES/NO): NO